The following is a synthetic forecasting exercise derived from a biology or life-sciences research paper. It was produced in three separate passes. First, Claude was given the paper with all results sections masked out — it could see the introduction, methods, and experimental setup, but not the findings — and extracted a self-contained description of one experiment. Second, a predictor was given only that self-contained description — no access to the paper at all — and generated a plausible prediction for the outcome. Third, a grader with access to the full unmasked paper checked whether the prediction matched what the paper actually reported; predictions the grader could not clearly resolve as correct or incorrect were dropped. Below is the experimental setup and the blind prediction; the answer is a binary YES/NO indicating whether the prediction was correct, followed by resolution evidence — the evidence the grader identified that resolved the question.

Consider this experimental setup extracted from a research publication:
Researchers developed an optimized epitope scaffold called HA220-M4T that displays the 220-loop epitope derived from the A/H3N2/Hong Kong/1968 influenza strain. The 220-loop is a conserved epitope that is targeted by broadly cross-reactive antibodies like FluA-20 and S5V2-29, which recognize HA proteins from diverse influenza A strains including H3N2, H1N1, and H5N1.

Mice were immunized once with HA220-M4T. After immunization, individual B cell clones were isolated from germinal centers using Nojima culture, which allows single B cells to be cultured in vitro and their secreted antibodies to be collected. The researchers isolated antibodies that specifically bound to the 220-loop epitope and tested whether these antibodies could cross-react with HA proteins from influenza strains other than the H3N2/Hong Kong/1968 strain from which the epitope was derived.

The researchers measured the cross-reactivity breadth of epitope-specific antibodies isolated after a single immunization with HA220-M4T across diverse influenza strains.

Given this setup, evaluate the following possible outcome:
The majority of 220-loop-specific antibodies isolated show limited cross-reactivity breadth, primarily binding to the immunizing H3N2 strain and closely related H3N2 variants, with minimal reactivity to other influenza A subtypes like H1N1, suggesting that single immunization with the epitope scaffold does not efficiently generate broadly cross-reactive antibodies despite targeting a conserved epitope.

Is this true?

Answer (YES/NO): YES